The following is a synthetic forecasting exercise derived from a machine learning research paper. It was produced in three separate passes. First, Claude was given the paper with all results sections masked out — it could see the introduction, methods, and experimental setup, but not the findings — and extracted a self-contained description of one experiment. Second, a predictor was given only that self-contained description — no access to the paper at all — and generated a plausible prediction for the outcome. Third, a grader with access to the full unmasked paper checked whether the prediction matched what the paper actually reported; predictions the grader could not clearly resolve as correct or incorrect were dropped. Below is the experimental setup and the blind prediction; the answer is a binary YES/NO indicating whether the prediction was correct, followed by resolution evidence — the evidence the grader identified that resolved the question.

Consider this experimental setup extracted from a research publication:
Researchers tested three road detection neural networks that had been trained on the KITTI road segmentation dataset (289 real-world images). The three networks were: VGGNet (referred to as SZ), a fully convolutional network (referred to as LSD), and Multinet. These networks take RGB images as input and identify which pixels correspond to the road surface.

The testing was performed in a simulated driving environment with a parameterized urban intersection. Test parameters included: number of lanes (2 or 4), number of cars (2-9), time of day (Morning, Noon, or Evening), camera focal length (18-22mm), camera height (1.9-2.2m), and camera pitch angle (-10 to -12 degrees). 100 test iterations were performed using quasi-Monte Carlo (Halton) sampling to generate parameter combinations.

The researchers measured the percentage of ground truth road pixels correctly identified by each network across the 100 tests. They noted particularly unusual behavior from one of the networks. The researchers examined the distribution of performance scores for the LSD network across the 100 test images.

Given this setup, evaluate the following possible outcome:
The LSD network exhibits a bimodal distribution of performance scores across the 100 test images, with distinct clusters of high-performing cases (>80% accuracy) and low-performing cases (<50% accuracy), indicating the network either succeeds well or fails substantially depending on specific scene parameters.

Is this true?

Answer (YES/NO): NO